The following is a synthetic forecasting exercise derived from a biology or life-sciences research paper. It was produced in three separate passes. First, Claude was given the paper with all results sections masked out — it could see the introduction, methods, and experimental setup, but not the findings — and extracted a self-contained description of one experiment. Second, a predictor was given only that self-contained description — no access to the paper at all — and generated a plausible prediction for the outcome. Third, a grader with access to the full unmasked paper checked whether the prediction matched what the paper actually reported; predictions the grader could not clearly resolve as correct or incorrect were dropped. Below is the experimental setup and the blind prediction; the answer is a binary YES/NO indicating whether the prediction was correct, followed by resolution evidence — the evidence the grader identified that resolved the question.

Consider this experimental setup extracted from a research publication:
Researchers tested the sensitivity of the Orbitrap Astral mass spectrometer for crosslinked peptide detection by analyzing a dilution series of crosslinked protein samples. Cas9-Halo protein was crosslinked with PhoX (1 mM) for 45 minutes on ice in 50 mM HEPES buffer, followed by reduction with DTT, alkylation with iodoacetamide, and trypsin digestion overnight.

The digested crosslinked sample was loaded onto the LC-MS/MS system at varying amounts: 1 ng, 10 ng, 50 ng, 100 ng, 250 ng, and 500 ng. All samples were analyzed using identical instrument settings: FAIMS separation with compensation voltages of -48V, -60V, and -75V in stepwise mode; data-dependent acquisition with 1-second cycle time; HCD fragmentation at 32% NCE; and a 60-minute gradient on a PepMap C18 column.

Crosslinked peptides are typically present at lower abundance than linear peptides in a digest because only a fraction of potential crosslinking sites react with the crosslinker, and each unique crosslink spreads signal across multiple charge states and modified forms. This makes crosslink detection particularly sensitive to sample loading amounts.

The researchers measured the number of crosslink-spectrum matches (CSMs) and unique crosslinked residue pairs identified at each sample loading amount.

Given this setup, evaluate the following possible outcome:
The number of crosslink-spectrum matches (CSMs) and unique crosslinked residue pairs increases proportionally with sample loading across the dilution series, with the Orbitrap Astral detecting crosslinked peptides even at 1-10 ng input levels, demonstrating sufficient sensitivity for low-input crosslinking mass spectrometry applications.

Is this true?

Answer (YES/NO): NO